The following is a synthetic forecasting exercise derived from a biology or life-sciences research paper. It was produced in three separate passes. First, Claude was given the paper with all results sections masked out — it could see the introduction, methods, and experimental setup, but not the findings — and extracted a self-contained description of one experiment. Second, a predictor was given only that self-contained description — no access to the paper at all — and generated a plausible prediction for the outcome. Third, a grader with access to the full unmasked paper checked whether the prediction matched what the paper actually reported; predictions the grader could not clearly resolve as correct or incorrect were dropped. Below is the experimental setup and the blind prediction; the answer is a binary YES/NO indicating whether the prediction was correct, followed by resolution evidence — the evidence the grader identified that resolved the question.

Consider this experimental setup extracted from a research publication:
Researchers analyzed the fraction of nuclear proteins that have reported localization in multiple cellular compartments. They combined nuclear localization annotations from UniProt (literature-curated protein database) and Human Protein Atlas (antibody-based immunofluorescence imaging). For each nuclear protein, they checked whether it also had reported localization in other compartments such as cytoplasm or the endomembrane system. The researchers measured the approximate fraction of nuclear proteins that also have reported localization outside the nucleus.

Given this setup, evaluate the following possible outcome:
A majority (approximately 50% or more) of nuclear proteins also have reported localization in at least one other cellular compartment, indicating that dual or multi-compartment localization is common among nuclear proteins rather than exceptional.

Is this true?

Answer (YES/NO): YES